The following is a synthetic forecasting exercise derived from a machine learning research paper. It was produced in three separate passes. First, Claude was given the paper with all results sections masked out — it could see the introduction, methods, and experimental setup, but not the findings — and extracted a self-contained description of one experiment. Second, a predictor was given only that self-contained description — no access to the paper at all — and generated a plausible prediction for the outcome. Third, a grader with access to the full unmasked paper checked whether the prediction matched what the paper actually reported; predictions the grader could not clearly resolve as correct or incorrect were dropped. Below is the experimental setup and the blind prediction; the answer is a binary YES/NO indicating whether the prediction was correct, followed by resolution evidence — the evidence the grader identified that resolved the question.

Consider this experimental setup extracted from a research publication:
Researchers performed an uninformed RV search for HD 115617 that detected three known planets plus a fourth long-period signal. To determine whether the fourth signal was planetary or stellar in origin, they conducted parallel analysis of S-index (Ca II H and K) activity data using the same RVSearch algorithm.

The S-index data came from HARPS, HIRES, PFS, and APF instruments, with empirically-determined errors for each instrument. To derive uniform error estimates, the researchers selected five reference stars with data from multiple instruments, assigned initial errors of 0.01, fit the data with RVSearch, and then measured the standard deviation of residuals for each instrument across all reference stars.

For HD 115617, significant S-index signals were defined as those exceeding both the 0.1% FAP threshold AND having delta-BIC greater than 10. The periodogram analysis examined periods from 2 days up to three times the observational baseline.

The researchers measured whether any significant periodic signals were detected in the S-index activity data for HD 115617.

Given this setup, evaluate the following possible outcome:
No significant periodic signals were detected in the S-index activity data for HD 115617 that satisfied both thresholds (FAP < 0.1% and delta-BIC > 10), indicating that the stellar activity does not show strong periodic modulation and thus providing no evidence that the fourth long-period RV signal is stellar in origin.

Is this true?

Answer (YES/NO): NO